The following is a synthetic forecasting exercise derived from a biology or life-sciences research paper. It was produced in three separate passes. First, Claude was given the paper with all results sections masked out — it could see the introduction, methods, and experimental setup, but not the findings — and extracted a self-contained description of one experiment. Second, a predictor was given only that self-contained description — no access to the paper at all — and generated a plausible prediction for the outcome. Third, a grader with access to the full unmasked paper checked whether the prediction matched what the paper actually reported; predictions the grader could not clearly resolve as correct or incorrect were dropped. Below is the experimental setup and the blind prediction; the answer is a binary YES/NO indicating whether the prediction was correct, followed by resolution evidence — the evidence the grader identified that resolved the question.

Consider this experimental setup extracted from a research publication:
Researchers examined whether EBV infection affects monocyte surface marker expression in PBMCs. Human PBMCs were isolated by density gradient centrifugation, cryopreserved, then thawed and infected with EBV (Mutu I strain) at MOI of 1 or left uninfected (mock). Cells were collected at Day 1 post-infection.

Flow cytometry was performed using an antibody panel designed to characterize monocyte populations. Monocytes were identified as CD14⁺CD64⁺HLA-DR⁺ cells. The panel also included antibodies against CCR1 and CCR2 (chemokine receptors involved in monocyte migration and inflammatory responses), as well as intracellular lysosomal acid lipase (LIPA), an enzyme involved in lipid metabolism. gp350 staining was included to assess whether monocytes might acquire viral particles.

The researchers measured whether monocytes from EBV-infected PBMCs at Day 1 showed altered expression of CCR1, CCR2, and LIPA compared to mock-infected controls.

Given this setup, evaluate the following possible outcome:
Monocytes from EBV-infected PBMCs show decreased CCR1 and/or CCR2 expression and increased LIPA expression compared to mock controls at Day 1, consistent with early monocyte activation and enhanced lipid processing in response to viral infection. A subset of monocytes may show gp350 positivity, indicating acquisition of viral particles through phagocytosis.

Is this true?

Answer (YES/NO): YES